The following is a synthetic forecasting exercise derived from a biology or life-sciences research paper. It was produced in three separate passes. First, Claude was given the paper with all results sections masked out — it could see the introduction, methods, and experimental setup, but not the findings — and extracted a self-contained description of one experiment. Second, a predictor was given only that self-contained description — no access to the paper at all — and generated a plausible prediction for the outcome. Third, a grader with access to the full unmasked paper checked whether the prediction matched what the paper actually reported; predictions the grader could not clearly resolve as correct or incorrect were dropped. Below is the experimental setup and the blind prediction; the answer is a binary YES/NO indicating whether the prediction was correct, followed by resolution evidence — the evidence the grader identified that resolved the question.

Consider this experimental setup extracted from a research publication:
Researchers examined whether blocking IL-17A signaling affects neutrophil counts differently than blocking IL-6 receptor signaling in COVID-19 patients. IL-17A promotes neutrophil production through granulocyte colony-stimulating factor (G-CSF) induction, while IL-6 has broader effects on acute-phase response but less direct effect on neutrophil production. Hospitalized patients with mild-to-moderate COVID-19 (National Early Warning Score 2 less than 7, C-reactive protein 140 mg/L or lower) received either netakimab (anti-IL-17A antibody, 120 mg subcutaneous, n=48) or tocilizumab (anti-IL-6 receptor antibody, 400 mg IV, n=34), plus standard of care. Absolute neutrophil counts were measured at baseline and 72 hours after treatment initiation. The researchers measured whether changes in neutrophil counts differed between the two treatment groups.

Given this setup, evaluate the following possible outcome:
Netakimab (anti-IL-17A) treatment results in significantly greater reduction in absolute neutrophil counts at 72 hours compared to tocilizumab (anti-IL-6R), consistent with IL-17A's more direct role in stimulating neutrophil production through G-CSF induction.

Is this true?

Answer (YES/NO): NO